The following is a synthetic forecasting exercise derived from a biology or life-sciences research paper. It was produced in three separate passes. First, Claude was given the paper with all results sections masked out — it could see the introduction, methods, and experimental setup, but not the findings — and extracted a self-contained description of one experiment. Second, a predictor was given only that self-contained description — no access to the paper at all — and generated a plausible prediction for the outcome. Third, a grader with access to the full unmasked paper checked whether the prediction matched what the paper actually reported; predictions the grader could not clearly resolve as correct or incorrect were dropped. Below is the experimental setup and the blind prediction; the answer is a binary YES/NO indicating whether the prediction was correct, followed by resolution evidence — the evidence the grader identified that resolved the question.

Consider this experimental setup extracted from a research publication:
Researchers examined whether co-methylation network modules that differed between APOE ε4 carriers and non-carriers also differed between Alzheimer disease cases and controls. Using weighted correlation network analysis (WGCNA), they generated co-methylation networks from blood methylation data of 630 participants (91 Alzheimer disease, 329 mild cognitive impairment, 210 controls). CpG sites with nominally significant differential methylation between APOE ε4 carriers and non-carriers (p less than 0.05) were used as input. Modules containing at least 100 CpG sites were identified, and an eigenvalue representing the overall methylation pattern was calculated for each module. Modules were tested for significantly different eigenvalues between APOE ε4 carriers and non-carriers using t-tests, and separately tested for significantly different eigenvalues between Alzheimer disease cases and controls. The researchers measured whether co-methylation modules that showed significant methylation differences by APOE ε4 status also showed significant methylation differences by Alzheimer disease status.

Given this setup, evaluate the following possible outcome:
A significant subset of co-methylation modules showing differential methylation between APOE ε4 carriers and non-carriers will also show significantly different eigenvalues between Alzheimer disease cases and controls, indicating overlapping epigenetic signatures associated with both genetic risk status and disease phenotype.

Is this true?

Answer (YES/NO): YES